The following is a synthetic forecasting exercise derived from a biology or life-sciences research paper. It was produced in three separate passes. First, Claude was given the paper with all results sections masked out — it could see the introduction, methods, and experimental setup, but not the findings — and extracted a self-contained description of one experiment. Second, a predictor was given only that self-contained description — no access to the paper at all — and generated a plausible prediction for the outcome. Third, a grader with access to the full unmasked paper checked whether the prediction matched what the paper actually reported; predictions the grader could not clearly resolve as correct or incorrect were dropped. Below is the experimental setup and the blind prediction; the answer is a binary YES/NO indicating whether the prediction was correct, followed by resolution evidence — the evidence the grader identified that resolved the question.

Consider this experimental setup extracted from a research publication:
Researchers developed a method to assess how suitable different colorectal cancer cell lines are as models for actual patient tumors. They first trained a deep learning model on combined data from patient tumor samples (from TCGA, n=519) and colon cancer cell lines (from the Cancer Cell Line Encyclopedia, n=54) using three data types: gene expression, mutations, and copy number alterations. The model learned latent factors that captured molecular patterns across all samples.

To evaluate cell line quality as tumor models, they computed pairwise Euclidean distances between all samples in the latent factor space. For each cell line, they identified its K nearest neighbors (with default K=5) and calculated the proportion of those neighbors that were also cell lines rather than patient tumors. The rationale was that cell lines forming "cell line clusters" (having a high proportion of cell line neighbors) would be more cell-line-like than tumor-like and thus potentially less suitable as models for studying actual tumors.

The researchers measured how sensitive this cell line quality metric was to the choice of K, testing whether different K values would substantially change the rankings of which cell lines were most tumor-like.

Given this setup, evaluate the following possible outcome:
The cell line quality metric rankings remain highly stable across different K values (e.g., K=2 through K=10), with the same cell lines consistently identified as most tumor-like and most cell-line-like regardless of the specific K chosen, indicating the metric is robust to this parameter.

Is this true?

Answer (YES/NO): YES